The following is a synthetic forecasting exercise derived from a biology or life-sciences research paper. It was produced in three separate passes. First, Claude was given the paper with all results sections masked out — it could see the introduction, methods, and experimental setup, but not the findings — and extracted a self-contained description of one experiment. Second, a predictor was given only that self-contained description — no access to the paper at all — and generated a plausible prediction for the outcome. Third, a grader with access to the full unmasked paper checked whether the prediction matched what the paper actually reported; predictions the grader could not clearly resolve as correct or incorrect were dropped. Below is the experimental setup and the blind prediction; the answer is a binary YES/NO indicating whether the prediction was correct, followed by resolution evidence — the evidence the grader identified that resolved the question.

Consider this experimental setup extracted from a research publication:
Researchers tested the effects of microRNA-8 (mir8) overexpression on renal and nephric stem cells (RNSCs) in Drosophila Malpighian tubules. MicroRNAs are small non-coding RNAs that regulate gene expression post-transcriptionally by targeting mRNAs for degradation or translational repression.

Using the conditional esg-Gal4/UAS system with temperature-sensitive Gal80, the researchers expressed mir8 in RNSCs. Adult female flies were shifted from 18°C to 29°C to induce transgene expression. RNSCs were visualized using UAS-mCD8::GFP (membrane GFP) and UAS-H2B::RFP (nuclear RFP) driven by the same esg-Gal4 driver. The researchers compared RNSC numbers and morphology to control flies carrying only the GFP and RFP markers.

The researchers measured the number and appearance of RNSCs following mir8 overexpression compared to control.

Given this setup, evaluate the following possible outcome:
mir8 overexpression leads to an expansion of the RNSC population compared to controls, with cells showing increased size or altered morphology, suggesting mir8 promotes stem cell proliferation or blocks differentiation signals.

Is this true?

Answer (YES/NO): NO